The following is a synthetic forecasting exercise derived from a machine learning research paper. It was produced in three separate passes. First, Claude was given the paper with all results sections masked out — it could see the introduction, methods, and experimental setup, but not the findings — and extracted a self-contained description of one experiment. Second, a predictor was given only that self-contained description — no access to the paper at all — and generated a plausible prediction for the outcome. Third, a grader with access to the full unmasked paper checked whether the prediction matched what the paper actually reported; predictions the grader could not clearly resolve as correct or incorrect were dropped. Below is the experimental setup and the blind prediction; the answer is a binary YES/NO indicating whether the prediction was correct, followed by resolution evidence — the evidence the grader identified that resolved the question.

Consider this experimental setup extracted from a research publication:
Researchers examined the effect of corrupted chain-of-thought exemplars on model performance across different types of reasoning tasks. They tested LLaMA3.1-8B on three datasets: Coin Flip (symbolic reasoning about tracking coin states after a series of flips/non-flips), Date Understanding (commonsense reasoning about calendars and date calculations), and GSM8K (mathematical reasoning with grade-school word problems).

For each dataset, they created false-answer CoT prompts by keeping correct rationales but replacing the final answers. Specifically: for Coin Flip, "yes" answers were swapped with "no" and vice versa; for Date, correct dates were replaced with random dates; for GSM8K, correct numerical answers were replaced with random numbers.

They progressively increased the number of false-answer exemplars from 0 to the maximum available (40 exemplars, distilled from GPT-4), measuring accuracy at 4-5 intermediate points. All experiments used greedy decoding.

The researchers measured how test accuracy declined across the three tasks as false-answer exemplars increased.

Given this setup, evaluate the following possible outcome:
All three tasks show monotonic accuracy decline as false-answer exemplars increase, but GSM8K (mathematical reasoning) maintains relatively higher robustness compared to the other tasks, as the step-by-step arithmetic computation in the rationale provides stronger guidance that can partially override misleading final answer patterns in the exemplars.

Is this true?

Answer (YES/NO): NO